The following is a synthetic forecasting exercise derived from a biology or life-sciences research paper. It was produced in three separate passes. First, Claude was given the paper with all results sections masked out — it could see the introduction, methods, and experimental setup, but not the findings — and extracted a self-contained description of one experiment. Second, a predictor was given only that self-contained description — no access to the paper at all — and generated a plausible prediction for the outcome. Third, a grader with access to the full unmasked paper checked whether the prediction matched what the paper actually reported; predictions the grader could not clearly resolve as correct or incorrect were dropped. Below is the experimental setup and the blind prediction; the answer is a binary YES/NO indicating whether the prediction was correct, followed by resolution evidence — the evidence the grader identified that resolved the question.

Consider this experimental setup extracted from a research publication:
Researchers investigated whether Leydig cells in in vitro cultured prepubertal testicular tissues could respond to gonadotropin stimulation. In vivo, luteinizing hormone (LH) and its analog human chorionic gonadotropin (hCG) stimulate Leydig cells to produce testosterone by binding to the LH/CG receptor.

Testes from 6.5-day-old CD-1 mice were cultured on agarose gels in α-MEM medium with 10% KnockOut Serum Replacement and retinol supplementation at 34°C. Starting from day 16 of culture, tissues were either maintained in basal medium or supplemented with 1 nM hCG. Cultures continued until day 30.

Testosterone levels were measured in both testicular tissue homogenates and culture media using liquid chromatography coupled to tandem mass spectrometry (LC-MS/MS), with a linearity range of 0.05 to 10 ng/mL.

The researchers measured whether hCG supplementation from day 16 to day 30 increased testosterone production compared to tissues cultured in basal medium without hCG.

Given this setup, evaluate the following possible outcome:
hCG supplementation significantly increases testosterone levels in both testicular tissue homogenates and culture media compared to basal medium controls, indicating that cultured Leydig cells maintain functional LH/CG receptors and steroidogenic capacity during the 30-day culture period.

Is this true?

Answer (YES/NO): YES